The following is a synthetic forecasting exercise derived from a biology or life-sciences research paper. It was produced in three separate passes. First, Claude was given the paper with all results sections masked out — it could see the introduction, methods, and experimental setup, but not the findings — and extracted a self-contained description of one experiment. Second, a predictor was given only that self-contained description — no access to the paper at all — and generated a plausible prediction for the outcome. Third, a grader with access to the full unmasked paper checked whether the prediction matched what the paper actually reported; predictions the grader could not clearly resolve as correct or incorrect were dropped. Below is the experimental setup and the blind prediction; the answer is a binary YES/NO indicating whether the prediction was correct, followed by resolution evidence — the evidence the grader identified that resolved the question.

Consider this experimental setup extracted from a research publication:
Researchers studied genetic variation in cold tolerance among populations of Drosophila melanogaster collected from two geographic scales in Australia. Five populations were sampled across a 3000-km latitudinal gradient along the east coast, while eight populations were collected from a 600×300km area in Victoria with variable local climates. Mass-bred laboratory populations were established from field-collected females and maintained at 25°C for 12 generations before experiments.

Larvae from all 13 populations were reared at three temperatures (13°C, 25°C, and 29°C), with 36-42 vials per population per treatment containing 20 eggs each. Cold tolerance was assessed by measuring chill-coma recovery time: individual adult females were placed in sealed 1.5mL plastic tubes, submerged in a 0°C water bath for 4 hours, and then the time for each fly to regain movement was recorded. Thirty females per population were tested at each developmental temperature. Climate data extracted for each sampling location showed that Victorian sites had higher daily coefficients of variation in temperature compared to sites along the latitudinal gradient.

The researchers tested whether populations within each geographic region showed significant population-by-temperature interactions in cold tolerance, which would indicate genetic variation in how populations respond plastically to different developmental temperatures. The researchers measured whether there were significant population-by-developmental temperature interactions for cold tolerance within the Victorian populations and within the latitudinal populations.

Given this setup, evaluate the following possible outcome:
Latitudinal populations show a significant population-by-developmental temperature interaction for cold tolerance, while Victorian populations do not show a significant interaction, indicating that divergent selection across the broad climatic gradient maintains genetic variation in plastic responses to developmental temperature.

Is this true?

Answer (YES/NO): NO